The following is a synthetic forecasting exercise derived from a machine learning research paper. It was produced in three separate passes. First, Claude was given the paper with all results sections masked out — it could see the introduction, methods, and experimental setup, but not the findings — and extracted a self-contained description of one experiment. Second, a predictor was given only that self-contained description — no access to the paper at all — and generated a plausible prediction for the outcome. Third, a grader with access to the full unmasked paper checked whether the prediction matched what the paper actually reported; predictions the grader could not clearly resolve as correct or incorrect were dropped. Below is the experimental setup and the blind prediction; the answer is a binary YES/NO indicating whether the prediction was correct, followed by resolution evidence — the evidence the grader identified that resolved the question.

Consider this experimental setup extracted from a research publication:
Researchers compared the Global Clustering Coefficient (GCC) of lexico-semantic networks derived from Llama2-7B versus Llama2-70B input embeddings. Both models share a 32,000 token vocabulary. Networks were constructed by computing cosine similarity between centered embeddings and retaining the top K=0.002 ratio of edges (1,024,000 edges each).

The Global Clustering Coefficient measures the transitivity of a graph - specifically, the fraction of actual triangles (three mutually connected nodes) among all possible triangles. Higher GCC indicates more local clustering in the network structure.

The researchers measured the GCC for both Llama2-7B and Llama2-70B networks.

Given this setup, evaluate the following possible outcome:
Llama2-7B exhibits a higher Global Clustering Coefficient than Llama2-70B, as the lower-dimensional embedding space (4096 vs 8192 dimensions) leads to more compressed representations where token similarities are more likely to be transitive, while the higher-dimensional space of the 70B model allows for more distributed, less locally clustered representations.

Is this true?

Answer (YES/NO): YES